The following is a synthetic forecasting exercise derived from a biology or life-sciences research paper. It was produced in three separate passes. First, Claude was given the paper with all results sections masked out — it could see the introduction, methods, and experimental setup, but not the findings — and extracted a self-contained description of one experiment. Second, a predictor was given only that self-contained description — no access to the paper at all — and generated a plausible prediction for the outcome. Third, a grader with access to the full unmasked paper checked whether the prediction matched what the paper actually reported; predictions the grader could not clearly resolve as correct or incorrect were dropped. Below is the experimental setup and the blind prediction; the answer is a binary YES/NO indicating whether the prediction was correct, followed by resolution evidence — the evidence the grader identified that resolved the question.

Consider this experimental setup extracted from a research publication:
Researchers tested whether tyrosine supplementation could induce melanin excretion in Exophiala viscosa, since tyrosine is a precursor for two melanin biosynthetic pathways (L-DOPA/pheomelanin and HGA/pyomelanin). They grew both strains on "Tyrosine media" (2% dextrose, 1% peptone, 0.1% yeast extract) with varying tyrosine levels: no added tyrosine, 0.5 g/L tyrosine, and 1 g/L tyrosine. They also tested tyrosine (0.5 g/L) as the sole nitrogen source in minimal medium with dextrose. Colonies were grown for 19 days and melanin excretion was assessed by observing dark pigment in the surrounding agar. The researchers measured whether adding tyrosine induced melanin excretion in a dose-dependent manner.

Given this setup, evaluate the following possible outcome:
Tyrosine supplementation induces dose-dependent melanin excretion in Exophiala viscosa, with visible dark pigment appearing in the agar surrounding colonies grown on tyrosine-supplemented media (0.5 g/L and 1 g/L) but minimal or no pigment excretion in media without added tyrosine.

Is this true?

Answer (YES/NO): NO